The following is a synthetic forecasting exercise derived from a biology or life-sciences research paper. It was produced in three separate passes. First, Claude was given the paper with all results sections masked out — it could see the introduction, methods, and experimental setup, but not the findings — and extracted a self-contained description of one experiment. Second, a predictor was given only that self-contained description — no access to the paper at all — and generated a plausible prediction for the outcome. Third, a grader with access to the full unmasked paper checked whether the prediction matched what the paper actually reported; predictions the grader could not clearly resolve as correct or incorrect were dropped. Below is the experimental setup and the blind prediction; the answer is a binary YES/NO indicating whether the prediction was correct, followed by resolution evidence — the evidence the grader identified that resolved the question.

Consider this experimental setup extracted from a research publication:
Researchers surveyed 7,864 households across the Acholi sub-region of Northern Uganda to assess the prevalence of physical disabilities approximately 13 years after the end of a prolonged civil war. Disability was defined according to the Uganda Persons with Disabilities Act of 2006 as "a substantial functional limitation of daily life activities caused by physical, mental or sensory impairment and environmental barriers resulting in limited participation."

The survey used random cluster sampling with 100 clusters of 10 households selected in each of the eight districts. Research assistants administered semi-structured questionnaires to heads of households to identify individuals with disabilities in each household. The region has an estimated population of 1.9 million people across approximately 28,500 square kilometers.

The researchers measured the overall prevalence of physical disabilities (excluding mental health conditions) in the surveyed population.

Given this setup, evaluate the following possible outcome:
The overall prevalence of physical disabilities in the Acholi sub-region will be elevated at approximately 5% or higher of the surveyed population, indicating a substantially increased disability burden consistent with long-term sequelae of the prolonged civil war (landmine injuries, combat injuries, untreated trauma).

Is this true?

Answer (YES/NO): YES